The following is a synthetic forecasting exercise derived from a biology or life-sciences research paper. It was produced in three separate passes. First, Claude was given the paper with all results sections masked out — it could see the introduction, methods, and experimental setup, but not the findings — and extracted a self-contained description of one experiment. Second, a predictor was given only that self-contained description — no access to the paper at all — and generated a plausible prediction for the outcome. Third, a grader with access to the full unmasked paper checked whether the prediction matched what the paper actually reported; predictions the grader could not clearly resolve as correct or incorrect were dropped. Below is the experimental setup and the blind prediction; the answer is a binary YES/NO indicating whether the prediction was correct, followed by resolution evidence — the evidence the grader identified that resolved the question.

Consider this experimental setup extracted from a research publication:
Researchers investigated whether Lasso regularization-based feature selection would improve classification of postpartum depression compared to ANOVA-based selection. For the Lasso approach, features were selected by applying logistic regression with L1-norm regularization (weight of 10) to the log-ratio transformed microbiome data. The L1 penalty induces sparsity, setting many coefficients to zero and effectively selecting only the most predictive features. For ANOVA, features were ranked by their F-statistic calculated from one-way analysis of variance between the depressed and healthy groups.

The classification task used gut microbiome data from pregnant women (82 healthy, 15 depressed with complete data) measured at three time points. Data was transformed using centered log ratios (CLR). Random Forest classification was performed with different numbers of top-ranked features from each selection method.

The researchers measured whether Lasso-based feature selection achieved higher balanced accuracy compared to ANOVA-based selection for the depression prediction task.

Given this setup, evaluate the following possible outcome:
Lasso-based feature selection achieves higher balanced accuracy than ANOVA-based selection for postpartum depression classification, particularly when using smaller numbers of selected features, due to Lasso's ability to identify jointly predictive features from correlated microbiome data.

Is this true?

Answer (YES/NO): NO